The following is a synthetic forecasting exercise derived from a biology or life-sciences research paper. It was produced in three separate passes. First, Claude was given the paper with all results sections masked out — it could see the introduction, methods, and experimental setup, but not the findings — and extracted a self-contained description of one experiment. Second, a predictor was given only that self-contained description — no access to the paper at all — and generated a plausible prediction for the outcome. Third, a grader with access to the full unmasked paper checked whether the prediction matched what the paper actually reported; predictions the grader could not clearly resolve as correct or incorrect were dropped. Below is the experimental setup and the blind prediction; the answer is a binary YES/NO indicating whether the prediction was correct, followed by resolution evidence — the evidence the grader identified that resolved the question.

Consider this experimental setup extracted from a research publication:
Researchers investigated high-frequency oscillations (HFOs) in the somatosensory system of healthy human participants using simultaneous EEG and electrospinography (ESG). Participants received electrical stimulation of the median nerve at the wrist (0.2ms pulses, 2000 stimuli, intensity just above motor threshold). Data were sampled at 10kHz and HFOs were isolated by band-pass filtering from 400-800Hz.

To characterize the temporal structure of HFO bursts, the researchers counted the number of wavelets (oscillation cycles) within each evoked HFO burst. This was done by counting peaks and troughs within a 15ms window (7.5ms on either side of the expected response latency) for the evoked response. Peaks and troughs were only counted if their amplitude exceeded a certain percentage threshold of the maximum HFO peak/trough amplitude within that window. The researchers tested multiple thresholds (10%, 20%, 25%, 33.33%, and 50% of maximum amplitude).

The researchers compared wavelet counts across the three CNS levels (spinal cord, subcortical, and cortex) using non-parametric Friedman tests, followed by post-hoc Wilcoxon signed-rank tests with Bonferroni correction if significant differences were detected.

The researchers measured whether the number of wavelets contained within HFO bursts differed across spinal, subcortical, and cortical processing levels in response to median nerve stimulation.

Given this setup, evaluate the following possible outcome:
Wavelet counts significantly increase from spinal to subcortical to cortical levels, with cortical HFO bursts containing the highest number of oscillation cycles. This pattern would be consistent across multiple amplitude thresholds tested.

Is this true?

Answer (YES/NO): YES